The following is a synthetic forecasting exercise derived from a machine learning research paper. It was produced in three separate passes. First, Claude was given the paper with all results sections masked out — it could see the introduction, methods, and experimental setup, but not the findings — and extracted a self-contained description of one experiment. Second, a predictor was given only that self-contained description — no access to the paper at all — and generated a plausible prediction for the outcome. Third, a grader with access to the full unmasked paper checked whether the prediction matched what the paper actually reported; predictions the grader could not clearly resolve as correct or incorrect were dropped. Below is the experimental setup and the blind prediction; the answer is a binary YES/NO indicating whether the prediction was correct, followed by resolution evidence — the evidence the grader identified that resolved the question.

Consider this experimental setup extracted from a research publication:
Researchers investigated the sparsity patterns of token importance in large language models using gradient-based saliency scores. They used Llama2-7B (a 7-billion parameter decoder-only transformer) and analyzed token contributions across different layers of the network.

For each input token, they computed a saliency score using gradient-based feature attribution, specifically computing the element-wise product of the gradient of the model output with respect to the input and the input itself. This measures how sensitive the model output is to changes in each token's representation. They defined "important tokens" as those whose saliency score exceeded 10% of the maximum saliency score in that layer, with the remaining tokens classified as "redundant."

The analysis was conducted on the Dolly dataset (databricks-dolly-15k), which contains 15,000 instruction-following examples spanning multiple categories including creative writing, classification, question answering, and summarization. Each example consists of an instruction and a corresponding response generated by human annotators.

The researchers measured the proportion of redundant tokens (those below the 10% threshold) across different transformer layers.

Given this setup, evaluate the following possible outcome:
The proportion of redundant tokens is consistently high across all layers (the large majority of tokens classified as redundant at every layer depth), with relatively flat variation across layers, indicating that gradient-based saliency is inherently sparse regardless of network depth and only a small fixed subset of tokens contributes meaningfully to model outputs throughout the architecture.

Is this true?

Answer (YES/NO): NO